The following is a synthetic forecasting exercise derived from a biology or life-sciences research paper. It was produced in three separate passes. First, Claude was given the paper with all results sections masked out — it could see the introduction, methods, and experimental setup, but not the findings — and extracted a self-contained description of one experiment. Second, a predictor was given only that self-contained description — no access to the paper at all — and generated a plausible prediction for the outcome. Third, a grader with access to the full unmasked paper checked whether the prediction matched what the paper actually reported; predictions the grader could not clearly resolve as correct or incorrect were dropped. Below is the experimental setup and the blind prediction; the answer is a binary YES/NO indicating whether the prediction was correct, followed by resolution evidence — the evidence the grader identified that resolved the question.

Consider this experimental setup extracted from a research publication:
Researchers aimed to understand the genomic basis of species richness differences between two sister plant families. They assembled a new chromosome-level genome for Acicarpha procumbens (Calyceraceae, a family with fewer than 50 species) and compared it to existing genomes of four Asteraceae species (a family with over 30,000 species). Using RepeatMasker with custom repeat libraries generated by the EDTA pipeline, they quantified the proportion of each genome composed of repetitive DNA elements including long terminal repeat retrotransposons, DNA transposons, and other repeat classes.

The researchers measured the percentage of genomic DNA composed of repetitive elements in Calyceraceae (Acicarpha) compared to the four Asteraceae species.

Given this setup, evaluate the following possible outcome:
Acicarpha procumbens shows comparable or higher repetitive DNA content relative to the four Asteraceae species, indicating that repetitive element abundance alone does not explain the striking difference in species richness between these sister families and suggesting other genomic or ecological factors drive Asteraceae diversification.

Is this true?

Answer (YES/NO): YES